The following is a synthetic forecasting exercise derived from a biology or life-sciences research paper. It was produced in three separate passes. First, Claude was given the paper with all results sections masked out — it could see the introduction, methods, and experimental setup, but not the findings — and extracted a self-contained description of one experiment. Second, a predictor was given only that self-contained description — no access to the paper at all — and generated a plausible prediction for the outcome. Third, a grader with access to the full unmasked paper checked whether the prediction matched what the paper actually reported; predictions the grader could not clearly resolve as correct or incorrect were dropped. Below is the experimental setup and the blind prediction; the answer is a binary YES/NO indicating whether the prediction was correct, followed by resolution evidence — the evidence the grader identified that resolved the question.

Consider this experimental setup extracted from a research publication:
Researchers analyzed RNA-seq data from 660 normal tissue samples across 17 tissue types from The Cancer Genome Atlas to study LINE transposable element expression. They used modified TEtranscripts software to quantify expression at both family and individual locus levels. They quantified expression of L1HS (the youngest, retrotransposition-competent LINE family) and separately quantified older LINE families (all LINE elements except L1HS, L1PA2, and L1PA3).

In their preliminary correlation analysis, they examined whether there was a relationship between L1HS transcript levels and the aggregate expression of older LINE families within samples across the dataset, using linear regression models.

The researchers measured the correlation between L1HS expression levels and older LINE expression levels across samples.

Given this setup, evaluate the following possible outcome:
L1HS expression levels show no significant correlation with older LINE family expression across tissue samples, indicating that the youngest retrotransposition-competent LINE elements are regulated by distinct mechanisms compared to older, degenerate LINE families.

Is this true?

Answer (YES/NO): NO